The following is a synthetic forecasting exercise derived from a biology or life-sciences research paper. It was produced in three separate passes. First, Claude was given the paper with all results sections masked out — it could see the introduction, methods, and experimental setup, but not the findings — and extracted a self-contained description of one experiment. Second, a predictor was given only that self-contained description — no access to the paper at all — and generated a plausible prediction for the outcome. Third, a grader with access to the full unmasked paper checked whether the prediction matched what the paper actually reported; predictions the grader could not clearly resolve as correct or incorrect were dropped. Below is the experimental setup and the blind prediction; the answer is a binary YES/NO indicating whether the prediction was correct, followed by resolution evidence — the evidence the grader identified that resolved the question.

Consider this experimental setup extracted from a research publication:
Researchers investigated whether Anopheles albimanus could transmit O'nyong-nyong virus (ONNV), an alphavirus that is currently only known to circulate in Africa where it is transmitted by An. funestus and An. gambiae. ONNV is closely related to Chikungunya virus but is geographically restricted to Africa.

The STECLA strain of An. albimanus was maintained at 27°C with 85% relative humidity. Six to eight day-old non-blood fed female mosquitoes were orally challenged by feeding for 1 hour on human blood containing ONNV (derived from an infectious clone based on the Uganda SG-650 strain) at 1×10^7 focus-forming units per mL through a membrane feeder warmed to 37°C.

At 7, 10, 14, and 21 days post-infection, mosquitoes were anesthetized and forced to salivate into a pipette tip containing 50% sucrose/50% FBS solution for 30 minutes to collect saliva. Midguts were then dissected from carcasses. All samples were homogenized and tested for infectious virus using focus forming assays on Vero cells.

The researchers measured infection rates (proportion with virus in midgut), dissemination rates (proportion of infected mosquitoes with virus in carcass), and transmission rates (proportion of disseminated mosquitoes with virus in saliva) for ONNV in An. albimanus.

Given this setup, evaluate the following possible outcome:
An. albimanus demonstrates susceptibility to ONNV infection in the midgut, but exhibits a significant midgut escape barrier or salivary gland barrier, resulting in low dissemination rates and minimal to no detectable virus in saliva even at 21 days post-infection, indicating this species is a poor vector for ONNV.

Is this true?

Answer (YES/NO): NO